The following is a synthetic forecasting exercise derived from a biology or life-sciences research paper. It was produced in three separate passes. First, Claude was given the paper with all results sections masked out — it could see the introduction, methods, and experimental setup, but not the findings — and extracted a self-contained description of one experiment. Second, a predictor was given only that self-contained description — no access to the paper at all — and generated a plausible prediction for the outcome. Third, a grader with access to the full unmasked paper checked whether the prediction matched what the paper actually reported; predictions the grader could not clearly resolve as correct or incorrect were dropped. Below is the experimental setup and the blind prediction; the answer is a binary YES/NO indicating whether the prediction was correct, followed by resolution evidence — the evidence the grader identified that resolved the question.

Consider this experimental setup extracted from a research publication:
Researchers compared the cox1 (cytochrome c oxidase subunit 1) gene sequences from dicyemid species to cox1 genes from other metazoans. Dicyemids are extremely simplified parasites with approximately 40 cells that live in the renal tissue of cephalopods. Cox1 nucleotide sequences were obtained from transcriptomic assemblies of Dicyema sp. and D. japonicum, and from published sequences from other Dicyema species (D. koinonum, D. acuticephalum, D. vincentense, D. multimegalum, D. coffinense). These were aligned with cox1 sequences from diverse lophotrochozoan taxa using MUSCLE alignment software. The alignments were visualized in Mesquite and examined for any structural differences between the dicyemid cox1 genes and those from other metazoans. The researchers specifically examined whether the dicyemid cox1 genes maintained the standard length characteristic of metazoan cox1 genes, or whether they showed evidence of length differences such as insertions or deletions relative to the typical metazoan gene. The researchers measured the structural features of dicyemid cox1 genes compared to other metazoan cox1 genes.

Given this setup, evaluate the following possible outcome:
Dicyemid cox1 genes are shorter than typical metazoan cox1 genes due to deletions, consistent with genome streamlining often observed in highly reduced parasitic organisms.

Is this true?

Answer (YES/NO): YES